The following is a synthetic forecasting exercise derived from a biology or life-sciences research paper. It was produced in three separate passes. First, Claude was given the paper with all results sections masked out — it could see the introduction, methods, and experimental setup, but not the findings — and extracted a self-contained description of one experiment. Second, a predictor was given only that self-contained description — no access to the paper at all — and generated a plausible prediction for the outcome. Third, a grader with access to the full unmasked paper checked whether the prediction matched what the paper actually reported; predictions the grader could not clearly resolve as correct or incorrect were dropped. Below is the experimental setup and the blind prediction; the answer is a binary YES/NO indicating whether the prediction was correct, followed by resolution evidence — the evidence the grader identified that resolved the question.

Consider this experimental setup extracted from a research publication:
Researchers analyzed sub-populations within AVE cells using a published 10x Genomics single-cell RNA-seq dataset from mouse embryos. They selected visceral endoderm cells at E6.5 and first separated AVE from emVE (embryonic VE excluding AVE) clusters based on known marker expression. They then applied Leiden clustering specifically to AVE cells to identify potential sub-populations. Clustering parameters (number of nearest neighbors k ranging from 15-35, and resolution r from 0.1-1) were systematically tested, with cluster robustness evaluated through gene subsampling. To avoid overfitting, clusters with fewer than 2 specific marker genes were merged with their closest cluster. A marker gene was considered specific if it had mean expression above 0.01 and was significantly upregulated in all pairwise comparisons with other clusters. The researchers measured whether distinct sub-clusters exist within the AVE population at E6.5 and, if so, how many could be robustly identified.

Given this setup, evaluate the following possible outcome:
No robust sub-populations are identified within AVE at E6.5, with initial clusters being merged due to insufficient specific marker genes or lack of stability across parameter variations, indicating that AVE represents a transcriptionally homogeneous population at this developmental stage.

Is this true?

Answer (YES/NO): NO